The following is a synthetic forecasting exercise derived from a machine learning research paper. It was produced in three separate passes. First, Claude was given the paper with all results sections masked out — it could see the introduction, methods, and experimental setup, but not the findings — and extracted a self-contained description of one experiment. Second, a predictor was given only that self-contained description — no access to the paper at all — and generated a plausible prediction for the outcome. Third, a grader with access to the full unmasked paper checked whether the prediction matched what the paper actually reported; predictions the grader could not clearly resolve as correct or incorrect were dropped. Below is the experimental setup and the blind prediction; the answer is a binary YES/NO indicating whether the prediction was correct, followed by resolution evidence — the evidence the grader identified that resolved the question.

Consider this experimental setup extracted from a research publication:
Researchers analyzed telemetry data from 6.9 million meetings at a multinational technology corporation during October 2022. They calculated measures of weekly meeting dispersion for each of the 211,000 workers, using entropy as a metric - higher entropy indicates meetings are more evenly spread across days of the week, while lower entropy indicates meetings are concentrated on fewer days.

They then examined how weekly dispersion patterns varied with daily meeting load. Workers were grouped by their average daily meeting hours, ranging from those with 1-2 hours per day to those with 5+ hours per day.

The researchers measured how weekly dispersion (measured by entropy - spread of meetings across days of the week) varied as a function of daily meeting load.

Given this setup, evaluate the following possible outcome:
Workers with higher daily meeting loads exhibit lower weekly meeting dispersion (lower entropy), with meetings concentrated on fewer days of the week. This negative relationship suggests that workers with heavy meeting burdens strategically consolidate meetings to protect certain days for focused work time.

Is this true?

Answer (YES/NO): NO